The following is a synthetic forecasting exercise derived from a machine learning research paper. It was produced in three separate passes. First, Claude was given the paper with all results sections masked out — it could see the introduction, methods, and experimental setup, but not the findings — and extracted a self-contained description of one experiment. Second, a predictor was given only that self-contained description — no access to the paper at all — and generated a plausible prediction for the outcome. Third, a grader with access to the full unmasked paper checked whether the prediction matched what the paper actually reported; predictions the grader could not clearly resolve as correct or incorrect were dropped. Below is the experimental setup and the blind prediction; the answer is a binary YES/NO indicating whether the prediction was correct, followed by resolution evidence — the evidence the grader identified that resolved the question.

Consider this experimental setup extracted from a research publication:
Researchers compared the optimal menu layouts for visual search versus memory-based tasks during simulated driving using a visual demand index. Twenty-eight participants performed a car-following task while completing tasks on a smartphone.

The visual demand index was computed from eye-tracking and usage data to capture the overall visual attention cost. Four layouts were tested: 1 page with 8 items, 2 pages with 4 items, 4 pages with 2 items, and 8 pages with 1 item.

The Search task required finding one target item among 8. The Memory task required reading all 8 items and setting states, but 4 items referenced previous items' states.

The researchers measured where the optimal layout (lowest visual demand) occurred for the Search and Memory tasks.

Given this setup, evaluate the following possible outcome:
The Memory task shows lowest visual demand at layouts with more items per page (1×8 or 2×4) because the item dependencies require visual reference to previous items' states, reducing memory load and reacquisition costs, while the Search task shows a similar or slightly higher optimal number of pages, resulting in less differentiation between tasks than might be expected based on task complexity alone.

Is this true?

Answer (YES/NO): YES